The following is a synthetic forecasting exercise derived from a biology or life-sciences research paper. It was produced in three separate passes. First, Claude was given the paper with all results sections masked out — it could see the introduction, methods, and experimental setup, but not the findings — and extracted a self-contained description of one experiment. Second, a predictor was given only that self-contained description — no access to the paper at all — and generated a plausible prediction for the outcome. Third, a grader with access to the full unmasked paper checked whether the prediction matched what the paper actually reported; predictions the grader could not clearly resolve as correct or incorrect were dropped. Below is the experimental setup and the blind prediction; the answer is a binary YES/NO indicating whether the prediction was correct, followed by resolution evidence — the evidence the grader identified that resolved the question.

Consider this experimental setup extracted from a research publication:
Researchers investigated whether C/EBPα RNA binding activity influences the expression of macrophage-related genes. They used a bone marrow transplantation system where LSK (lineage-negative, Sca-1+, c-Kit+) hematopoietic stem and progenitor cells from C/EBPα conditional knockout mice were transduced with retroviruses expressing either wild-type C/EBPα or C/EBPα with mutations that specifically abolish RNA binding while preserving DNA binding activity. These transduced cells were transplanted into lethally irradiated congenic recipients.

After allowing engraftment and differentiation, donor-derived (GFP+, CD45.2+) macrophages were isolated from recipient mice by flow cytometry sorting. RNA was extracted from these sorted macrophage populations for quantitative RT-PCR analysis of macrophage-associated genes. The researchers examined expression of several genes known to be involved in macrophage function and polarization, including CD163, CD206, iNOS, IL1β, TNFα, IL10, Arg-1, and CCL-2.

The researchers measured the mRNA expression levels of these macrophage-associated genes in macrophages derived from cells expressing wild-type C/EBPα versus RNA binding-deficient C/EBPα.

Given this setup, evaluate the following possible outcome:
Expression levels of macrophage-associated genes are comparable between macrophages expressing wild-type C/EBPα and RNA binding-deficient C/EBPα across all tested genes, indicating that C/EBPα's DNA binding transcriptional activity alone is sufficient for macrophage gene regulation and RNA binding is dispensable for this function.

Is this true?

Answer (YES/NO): NO